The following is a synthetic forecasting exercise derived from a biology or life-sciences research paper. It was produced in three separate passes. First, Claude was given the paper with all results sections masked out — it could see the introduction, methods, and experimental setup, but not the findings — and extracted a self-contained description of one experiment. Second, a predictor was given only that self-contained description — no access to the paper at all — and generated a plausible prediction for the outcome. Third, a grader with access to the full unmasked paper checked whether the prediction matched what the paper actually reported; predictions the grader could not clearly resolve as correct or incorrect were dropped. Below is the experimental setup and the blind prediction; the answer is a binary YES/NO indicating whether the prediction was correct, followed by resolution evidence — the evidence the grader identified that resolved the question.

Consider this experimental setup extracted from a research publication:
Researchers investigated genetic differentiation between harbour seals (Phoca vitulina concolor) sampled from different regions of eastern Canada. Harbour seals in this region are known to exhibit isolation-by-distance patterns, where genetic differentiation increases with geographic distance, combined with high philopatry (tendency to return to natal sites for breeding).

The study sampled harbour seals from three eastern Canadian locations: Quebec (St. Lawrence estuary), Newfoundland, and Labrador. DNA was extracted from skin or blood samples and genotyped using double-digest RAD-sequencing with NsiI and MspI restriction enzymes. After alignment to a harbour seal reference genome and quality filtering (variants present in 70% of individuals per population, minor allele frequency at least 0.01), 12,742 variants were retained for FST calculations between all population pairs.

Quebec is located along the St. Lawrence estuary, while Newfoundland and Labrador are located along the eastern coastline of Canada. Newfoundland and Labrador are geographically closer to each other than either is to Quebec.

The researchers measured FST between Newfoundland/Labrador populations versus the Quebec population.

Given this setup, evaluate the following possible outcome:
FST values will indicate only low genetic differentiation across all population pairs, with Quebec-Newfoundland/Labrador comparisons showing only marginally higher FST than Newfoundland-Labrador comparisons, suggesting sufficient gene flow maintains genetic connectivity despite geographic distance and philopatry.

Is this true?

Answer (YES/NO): NO